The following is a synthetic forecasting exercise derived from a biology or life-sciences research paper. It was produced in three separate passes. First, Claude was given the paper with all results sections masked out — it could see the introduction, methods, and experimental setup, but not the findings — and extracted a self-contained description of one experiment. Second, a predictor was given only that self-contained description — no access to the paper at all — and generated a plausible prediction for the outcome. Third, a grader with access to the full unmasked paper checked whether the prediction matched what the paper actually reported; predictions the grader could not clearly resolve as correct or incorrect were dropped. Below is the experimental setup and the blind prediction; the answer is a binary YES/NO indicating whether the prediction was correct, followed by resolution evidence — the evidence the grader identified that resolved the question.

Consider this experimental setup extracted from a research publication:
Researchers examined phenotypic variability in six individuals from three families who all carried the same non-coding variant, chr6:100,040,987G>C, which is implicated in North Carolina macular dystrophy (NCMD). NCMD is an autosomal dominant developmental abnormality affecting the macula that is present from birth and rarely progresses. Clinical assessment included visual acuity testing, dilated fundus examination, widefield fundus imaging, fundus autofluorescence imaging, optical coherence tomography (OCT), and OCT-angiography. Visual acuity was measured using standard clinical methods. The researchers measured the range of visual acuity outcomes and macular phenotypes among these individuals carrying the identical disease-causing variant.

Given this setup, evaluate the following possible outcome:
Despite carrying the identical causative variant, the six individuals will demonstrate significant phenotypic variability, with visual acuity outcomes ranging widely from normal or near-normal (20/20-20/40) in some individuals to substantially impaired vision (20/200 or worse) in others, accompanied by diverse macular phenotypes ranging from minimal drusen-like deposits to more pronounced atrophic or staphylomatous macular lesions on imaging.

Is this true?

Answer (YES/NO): YES